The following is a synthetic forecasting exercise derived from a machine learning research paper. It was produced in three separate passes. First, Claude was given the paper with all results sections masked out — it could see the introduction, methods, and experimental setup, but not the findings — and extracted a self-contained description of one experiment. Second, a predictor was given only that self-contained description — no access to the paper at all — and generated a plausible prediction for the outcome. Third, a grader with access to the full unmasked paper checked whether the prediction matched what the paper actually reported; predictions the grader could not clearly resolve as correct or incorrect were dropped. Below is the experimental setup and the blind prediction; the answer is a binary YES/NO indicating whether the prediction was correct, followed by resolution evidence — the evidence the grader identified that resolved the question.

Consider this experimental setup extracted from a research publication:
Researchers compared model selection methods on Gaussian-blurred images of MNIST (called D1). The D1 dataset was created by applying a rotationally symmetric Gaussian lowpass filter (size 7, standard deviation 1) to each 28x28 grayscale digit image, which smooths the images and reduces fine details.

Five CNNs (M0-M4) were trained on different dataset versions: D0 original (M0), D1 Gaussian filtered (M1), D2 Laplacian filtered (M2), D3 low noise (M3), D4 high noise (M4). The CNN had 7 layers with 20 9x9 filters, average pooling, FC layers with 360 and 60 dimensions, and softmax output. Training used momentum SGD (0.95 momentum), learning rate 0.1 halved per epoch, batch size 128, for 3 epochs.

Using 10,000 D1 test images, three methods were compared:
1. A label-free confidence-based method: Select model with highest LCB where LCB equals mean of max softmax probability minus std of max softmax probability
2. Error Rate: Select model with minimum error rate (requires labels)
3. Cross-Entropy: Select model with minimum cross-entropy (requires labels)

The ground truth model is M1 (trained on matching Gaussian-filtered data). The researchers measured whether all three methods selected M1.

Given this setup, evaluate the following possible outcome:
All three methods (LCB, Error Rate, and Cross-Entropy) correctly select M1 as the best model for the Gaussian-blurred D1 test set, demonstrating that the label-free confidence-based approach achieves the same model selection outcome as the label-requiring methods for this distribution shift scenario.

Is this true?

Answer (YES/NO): YES